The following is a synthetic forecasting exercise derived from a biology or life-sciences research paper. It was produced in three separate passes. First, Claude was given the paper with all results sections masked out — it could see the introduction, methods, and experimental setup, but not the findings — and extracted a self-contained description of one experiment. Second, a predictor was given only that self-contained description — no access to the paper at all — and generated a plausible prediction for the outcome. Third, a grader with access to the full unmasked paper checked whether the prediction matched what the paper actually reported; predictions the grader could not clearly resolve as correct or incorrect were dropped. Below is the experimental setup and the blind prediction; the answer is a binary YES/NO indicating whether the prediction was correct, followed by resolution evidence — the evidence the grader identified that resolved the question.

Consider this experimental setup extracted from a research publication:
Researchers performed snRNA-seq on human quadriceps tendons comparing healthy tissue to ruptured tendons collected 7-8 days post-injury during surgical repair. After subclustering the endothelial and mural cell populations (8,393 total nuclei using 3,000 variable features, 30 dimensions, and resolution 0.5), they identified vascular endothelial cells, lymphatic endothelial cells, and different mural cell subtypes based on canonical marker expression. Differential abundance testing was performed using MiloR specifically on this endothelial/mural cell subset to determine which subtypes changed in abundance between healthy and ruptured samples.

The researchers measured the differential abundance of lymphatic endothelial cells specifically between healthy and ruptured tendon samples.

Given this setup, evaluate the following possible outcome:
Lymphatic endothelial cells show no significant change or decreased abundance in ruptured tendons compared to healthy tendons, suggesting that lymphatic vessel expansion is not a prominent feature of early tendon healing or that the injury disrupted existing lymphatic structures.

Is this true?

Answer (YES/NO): YES